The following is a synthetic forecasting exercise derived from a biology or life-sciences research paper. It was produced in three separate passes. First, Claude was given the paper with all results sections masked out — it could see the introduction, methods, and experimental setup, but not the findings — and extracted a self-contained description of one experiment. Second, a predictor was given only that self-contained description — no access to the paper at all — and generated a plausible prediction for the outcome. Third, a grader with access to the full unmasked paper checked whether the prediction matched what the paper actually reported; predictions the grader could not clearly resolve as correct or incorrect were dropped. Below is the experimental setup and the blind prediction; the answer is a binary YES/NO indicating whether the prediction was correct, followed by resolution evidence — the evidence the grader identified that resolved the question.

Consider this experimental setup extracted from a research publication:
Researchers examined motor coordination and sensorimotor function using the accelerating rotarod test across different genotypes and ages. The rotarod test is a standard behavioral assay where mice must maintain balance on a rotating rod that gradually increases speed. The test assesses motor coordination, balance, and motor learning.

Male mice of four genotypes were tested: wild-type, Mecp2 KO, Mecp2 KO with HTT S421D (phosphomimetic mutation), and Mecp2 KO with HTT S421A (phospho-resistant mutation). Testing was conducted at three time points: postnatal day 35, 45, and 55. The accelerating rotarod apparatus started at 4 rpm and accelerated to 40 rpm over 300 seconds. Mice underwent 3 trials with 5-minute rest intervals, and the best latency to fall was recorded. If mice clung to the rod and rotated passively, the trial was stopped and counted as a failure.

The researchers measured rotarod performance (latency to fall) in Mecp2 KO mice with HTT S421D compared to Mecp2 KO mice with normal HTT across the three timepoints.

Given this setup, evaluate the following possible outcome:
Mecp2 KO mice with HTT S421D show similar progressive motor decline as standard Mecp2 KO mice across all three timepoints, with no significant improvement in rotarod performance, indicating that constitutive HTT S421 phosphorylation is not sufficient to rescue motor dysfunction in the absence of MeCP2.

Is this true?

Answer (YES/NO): NO